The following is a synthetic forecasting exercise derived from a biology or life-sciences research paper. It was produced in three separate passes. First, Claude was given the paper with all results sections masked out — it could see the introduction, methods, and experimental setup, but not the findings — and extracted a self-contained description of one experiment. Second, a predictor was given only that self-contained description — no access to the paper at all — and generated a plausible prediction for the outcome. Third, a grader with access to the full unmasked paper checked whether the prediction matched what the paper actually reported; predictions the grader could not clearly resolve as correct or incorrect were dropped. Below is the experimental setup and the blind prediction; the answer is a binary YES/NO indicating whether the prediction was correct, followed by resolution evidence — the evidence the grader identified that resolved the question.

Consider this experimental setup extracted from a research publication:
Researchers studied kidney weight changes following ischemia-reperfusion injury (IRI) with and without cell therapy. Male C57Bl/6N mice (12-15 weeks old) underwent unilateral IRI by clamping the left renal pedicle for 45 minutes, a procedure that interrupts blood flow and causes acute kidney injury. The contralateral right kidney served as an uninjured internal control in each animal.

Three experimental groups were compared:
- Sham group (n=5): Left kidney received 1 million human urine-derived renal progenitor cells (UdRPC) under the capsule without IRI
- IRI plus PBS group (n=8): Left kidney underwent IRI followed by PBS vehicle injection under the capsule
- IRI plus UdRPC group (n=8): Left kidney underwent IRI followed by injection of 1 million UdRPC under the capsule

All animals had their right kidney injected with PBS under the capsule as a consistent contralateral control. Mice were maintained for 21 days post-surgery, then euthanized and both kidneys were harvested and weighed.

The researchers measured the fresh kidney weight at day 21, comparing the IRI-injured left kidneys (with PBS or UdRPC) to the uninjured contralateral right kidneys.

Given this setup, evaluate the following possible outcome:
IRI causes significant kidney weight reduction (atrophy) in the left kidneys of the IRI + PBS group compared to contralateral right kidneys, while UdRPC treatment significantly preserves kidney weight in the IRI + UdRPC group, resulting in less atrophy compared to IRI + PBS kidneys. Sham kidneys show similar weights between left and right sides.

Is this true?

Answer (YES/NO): NO